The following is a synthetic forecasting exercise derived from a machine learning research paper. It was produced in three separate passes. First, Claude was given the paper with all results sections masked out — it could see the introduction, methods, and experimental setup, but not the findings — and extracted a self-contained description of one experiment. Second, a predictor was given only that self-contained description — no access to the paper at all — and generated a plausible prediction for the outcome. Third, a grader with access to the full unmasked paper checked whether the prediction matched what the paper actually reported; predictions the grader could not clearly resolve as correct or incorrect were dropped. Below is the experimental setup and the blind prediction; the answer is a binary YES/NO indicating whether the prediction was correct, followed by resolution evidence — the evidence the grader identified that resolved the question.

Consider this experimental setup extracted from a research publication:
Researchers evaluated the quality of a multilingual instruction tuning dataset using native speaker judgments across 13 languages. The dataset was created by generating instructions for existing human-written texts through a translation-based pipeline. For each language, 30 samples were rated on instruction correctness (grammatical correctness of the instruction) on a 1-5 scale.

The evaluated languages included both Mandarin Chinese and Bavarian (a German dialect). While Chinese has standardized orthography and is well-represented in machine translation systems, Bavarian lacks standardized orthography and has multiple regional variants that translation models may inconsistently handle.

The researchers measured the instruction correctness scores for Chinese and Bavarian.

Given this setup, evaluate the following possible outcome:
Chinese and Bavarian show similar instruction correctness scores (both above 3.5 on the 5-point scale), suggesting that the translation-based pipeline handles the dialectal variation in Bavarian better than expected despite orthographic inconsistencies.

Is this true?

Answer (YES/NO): NO